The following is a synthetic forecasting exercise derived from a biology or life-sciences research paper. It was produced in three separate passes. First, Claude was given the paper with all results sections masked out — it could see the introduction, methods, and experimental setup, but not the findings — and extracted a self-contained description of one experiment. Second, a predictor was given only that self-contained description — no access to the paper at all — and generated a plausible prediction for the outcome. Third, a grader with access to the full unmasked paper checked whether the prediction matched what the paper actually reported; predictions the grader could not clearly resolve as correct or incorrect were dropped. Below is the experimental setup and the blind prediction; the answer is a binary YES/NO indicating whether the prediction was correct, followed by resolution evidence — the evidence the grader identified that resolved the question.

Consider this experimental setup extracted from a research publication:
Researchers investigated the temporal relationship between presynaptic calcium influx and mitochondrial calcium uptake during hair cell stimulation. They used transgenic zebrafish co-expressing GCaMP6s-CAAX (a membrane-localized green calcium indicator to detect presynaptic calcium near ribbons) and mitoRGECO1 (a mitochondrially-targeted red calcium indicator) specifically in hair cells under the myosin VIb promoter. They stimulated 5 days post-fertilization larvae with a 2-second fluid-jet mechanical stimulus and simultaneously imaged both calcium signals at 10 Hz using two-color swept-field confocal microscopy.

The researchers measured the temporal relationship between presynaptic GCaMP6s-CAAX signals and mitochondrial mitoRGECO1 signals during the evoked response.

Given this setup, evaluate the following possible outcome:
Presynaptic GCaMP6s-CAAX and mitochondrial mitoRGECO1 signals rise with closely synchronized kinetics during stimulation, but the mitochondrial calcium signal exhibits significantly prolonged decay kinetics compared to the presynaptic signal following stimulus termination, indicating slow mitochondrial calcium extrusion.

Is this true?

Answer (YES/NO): NO